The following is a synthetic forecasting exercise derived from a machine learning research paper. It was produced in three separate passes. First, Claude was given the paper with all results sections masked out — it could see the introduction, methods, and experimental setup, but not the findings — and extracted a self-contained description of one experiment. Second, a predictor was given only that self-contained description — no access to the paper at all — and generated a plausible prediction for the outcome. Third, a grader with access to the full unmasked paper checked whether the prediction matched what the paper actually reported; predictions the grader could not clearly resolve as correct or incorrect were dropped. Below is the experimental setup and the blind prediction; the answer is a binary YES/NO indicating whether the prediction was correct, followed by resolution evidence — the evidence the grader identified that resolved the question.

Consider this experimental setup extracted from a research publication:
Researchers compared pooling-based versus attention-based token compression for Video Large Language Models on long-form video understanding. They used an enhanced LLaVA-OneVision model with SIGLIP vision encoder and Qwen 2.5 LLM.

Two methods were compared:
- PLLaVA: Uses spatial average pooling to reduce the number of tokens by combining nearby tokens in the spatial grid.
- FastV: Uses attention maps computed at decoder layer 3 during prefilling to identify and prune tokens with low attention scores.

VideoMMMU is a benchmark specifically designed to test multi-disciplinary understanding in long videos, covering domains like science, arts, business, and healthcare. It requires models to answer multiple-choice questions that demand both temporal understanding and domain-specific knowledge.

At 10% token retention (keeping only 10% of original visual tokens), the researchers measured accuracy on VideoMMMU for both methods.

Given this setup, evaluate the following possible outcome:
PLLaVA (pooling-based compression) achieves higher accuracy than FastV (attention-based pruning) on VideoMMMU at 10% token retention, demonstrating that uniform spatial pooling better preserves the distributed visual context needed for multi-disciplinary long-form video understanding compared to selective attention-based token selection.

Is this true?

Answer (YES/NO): YES